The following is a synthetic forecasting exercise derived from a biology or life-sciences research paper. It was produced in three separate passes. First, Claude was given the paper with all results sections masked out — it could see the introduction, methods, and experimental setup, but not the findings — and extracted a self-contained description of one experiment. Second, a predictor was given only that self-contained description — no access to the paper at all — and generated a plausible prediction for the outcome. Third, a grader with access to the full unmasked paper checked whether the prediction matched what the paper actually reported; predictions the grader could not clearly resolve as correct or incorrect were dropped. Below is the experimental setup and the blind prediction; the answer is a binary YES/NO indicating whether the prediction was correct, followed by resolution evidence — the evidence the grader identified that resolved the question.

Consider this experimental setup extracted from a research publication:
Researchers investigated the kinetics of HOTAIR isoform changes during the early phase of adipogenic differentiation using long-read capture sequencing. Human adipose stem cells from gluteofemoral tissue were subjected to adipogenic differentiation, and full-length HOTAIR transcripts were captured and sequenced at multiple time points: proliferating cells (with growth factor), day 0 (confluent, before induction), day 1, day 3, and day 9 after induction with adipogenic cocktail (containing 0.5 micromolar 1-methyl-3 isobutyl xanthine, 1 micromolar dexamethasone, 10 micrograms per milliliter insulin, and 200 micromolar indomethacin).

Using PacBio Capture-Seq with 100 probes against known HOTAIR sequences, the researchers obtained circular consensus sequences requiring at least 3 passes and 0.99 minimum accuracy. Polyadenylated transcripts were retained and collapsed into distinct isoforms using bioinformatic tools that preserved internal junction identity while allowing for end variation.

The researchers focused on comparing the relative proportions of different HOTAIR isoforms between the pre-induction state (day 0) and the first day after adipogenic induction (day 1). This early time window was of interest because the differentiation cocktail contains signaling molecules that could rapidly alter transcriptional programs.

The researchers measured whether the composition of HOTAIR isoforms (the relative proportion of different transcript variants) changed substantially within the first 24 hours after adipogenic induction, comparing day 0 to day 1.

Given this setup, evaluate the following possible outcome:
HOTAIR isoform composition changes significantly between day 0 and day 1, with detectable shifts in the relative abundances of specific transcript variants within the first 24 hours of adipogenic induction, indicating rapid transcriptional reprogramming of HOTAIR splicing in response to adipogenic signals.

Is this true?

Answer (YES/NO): YES